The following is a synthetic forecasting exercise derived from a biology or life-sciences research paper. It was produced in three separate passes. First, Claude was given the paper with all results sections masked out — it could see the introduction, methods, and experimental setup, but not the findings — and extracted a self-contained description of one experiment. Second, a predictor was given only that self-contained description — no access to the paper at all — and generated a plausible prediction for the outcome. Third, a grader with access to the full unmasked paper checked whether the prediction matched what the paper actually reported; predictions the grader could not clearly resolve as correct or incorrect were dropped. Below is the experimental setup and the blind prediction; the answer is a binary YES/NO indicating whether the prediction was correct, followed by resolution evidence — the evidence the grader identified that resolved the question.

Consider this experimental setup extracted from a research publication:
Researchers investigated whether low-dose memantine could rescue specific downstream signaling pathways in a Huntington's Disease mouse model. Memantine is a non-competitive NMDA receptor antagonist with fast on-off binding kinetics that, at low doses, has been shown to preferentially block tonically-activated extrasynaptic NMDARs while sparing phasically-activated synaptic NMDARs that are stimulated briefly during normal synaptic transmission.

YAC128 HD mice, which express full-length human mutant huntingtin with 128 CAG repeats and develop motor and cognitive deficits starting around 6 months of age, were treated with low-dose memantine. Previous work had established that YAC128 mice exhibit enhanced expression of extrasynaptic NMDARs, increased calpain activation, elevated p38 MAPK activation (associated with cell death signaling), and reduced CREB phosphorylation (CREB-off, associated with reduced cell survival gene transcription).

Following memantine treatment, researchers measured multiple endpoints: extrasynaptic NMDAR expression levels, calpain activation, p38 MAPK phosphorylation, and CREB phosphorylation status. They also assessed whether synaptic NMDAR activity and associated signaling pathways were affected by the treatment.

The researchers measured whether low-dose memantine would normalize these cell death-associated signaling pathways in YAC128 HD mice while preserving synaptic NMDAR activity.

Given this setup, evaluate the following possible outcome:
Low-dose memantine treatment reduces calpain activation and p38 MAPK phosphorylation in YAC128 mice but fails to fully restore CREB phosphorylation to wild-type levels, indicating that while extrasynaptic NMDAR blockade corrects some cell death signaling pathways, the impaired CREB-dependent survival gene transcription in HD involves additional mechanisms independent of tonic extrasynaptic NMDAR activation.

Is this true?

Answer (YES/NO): NO